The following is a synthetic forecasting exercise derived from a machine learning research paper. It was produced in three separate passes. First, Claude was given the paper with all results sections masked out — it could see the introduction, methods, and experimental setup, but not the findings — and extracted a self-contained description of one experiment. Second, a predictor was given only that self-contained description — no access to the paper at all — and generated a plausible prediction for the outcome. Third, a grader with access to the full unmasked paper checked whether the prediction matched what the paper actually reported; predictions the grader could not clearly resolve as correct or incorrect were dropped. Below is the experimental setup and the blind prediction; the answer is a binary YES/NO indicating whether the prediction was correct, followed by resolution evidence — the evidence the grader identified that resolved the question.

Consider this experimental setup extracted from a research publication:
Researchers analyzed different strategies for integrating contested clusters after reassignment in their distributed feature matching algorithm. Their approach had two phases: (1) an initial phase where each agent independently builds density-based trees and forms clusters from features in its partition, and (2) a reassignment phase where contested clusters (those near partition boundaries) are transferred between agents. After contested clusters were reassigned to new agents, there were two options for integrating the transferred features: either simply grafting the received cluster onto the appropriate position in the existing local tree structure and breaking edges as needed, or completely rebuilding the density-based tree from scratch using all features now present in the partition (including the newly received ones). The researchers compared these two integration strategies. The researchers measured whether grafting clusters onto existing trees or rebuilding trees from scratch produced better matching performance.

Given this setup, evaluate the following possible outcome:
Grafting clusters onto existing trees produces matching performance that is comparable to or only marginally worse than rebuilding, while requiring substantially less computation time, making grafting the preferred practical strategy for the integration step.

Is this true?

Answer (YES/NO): NO